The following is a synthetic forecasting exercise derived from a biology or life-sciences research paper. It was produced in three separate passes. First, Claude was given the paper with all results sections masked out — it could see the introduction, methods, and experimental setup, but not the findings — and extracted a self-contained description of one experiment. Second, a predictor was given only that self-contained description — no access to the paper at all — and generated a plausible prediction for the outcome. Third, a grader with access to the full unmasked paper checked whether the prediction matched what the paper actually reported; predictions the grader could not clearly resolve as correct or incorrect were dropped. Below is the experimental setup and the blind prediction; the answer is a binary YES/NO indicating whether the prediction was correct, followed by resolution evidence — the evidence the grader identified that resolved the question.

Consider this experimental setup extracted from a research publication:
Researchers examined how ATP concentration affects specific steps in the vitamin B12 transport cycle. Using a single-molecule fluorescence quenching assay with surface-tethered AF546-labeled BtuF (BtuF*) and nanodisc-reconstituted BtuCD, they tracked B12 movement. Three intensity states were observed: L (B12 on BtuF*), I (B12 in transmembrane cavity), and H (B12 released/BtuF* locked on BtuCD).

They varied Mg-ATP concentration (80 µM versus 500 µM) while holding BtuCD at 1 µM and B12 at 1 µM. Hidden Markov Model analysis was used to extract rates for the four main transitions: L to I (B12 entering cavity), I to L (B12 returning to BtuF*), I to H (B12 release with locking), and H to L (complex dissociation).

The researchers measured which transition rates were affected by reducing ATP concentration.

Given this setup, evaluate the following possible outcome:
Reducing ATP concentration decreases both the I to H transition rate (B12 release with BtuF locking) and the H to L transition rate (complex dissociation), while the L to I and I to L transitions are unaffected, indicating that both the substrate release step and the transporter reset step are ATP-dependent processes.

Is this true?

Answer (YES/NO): NO